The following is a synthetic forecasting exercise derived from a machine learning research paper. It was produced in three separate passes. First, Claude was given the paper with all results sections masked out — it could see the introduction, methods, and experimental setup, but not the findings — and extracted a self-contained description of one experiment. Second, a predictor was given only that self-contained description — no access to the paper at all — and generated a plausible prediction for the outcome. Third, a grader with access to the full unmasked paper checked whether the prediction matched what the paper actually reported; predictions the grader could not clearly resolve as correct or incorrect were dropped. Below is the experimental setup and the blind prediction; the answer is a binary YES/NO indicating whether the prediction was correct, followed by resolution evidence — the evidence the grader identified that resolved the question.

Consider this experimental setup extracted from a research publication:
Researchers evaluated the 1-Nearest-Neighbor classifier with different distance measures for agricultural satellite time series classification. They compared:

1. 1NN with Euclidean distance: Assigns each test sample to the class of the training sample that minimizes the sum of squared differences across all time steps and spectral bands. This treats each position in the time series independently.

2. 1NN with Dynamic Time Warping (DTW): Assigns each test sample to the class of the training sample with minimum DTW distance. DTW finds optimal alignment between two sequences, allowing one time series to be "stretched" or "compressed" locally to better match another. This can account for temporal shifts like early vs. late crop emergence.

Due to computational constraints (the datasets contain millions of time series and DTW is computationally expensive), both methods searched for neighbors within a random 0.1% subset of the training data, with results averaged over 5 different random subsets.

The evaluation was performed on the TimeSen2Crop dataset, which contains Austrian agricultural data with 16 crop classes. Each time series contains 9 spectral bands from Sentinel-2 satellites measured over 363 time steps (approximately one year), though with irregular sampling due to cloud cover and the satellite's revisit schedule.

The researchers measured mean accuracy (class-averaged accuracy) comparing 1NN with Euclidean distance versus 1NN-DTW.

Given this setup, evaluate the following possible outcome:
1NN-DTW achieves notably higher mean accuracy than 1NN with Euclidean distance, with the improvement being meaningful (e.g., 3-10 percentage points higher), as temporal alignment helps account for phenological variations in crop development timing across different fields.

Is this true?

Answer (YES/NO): NO